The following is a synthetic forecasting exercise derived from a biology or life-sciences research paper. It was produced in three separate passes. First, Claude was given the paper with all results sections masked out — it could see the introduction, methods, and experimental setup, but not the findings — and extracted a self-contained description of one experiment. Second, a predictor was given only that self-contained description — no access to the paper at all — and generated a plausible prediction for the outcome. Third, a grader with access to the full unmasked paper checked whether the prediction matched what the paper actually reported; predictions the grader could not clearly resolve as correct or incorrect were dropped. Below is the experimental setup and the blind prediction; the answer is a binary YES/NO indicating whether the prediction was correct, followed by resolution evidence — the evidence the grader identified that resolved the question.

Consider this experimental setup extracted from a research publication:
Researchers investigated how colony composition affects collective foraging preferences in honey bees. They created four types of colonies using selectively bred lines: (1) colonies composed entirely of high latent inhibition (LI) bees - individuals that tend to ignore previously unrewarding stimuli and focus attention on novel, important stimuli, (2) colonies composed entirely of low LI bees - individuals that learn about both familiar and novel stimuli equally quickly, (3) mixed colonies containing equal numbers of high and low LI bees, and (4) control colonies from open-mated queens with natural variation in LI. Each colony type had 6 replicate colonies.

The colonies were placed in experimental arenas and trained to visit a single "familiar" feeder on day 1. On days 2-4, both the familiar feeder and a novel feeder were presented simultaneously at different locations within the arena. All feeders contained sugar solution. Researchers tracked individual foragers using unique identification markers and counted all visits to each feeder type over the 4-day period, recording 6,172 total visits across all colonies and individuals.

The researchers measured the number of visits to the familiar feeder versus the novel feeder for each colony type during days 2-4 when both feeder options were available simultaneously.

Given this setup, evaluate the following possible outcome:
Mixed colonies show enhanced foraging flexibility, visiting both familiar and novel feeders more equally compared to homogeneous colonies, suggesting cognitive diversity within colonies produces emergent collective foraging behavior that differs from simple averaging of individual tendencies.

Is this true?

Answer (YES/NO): NO